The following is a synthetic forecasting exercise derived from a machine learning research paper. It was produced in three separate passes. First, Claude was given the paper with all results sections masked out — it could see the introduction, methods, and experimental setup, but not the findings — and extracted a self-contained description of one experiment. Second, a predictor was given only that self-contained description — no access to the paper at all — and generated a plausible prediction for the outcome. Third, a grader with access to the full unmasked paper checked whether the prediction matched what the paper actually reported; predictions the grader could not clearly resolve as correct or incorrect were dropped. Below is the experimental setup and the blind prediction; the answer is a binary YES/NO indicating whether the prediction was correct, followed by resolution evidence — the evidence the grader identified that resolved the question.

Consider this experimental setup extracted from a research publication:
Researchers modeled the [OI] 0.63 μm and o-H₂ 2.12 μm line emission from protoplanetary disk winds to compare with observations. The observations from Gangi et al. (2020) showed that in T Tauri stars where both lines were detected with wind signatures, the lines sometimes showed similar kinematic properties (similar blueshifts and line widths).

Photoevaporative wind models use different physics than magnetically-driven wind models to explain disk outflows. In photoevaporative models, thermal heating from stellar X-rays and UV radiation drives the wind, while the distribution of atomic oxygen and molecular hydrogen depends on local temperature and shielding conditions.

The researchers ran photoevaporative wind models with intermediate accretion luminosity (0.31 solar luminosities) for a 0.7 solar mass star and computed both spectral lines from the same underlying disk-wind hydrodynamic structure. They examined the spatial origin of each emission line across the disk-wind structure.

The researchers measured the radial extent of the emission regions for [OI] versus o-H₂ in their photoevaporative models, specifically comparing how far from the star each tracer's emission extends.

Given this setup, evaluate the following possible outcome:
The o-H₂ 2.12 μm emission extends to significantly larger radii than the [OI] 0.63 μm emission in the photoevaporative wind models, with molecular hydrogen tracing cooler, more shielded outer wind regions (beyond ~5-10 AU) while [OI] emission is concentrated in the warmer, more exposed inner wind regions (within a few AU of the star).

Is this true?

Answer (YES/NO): YES